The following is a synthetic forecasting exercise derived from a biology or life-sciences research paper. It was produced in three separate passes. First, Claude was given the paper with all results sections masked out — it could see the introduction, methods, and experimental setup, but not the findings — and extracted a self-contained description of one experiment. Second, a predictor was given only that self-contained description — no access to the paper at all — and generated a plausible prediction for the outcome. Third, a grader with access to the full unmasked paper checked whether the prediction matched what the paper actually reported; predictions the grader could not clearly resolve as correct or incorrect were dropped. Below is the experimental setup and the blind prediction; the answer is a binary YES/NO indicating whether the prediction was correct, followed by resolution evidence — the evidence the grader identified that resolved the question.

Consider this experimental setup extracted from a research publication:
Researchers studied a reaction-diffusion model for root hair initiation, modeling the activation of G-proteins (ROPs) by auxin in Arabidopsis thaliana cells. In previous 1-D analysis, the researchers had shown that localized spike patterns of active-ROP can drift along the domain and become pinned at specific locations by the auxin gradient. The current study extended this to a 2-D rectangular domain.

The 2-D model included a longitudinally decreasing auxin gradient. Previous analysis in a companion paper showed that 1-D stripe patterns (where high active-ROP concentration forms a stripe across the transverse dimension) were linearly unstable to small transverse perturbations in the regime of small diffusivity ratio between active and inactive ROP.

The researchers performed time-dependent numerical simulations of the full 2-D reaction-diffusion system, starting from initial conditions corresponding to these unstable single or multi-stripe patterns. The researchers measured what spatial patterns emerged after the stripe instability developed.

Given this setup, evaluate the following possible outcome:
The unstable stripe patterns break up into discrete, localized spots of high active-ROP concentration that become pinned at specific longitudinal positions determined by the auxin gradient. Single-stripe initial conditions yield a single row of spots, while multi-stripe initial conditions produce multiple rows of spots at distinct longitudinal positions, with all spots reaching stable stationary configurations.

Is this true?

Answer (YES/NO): YES